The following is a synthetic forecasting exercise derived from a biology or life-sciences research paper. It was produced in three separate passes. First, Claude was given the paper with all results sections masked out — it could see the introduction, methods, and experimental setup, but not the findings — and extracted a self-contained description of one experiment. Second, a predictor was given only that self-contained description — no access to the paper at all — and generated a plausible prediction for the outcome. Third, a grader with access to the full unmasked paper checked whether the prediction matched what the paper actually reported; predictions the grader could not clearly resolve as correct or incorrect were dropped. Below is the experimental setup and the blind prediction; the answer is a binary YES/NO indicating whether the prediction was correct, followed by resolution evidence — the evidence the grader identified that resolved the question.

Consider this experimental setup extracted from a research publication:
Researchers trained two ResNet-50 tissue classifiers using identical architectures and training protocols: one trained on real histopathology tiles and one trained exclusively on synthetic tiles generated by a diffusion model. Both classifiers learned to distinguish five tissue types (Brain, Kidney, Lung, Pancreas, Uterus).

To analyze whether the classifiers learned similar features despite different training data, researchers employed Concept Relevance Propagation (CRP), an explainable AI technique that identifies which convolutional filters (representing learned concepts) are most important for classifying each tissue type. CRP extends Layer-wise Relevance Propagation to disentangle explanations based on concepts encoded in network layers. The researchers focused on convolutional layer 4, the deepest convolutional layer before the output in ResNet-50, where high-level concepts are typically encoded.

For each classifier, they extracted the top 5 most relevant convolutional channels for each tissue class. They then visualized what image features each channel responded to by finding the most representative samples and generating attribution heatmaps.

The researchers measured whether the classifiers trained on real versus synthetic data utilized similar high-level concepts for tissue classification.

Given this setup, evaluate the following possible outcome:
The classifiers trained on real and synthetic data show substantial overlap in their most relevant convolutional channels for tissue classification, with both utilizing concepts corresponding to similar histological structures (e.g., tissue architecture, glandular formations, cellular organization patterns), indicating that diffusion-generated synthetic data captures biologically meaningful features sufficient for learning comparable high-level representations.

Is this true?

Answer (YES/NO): YES